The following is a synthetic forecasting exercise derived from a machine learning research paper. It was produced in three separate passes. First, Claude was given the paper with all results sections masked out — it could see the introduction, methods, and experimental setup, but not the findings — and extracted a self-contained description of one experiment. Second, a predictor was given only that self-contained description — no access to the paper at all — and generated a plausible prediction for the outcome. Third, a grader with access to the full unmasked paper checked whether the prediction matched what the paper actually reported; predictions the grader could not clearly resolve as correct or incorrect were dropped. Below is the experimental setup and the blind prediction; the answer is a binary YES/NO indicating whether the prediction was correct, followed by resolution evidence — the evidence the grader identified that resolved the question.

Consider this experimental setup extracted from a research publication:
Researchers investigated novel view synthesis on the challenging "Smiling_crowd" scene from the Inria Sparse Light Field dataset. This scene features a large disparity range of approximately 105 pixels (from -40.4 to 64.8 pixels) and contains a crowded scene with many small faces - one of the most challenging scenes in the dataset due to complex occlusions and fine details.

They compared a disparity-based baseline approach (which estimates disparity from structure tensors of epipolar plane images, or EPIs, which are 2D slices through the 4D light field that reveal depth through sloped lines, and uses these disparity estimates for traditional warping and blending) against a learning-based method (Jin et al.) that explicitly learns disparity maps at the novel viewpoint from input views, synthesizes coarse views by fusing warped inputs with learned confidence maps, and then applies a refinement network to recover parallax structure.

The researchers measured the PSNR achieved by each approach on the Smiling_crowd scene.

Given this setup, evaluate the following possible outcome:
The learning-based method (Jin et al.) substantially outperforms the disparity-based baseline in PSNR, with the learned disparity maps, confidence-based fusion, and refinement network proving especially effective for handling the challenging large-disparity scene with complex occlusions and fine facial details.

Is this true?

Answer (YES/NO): NO